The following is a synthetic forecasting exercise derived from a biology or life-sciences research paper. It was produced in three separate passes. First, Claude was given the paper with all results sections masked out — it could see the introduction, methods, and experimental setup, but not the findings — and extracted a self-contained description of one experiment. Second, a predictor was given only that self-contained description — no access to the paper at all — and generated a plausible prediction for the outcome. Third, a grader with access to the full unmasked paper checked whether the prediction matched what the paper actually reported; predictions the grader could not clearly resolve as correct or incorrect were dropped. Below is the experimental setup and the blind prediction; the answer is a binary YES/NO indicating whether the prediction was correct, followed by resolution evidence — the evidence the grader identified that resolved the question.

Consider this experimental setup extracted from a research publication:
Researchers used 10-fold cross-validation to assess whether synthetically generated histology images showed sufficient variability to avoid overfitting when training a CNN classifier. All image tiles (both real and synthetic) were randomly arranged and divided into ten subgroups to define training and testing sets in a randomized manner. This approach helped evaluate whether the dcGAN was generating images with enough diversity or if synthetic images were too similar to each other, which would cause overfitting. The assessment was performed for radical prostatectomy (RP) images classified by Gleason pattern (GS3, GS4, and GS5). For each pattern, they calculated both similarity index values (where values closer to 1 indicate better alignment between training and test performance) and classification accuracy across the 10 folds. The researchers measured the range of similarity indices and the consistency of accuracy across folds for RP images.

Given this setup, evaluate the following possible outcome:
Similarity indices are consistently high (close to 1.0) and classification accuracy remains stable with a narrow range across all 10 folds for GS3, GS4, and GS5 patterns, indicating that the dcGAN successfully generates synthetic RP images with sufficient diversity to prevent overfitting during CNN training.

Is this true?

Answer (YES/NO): YES